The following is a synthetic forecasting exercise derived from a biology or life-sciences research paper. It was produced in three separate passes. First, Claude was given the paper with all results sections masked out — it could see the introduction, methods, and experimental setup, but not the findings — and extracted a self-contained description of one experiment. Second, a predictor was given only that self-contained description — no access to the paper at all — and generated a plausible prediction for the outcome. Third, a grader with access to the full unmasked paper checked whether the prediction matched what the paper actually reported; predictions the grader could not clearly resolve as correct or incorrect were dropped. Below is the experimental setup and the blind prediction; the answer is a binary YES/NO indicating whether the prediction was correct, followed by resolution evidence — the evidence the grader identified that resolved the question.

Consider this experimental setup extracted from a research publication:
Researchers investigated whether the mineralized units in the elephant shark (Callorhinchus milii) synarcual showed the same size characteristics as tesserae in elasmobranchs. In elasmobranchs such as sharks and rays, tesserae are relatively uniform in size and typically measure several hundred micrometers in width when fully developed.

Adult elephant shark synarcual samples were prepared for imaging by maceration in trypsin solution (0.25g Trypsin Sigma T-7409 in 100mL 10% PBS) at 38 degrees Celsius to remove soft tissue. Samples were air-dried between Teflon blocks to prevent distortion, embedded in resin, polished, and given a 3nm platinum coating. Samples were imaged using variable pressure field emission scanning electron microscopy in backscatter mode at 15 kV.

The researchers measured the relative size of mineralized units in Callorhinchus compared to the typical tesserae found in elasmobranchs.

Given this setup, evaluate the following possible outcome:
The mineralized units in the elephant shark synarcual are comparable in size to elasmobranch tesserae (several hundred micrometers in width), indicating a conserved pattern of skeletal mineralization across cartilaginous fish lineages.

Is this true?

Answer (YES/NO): NO